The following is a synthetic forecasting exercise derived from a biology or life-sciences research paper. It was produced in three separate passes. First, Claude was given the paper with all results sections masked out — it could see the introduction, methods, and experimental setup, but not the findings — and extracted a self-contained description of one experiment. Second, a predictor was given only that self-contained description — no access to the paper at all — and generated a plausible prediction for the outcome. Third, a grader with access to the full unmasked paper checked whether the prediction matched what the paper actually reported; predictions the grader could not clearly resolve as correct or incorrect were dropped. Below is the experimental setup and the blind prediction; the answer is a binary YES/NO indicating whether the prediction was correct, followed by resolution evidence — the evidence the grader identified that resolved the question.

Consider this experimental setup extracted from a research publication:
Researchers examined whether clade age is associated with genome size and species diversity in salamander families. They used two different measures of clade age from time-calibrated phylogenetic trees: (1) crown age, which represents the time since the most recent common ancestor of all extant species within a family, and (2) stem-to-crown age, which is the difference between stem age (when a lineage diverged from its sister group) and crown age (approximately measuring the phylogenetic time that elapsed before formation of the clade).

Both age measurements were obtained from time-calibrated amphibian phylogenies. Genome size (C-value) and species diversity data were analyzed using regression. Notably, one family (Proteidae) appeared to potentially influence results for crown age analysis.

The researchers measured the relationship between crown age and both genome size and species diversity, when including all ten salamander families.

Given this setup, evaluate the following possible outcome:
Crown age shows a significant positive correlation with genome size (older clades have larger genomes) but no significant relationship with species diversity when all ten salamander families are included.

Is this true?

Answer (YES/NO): NO